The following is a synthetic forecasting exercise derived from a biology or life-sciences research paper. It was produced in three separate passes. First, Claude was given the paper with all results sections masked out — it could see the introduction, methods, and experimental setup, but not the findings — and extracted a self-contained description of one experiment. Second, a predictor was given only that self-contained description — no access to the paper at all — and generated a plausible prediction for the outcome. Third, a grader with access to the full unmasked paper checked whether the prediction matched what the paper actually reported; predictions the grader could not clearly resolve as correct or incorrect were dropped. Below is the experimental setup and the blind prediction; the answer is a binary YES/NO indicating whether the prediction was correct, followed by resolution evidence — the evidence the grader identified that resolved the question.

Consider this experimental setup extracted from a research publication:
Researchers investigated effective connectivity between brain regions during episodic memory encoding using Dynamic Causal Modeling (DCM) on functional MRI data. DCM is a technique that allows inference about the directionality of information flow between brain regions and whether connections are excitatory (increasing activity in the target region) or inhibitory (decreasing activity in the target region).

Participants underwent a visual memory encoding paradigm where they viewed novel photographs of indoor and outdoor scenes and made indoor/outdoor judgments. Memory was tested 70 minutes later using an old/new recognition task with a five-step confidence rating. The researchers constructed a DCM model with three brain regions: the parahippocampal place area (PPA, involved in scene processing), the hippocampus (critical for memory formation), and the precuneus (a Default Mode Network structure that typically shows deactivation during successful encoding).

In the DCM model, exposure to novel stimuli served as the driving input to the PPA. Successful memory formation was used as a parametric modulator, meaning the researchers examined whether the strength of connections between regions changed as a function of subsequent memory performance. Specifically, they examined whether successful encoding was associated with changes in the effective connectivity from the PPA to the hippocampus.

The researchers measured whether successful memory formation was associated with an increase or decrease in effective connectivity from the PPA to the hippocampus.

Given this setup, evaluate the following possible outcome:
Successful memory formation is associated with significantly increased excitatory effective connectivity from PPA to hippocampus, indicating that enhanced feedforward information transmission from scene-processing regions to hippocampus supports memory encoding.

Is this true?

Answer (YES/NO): YES